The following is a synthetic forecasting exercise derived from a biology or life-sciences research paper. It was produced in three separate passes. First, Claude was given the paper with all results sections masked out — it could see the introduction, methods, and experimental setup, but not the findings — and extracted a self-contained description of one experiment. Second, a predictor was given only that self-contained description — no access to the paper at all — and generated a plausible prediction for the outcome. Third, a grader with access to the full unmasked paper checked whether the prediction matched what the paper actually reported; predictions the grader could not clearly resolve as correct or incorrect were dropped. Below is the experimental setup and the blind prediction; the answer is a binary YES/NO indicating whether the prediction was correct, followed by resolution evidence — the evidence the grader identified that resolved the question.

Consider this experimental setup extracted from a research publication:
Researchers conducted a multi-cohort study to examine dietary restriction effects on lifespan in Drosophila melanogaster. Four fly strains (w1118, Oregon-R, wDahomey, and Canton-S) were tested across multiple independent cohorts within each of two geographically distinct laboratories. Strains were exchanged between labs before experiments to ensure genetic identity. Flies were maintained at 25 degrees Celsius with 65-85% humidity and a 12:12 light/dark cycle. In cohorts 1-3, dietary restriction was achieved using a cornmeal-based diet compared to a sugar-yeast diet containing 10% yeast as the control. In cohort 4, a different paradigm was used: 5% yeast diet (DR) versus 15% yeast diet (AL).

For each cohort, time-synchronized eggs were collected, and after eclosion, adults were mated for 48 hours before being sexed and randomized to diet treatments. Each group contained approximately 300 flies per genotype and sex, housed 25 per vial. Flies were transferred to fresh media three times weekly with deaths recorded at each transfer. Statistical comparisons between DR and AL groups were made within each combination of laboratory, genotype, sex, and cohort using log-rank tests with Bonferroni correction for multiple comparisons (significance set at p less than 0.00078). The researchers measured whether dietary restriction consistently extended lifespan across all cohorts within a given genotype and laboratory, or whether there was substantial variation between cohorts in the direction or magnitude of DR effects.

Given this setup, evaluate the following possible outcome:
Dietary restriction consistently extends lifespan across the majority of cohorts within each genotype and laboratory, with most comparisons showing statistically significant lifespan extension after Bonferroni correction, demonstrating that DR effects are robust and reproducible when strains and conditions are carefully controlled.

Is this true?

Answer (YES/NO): NO